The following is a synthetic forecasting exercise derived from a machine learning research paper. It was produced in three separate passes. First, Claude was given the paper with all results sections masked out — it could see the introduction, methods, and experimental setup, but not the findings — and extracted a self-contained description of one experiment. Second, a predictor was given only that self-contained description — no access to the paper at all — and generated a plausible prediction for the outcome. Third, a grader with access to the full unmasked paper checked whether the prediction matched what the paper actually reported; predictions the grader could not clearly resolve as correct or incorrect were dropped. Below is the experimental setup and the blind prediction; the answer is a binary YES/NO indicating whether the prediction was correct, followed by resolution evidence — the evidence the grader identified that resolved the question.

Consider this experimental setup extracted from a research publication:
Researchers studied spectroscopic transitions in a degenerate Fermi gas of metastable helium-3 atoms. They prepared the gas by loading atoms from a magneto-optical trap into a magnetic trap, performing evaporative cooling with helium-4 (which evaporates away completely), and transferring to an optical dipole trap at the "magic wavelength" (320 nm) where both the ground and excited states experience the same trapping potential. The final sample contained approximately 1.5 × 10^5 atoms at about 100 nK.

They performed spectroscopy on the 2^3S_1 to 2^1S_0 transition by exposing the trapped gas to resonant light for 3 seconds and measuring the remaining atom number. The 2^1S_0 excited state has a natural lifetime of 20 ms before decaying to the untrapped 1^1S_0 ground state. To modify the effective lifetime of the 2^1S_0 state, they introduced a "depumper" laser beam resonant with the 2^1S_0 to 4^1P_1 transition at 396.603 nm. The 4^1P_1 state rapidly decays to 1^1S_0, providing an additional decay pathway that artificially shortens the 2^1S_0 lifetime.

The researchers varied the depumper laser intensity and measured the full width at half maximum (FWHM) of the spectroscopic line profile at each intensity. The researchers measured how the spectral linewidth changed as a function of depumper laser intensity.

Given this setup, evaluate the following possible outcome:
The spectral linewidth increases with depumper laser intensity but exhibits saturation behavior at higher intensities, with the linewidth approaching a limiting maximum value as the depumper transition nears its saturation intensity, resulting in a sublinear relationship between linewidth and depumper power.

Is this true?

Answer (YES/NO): NO